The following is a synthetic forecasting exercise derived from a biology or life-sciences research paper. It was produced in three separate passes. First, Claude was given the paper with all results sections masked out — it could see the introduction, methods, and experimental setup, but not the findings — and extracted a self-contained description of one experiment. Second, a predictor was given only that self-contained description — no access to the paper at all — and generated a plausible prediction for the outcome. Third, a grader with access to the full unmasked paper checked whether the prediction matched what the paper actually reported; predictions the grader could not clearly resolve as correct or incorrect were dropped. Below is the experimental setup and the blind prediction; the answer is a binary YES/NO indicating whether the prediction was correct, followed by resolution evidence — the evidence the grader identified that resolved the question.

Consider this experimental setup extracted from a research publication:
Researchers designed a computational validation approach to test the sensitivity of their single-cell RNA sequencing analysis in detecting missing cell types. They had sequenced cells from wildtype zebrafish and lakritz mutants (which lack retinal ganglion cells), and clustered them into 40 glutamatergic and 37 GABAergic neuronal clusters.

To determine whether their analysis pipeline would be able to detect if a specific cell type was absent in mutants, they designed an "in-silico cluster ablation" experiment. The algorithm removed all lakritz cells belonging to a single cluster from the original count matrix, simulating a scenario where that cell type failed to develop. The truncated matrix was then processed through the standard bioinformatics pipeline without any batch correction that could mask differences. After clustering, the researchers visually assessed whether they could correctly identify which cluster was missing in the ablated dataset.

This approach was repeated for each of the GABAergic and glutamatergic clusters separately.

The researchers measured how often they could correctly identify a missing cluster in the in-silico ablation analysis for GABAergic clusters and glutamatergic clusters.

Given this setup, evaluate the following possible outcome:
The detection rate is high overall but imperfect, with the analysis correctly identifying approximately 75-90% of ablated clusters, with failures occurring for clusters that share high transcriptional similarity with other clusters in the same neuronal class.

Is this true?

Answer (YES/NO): NO